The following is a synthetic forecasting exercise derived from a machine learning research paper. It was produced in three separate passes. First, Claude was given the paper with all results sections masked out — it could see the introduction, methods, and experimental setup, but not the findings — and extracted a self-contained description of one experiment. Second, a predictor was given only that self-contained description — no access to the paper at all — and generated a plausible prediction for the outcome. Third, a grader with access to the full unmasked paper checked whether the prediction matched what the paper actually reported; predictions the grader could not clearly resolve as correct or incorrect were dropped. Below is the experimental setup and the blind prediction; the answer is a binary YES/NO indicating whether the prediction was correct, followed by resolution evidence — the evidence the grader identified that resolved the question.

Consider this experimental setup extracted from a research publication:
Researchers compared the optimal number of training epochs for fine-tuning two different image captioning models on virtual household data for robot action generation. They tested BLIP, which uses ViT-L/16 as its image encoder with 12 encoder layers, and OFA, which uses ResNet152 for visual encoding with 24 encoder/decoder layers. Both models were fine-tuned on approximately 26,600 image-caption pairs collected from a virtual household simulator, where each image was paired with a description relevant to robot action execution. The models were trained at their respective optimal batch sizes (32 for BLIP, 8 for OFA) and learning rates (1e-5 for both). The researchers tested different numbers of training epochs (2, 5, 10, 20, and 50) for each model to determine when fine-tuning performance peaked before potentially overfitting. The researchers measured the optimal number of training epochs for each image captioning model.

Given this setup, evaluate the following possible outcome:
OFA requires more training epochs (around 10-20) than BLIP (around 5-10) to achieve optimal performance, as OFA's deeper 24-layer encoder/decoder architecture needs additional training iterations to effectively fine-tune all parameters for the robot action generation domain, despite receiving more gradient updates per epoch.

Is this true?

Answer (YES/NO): YES